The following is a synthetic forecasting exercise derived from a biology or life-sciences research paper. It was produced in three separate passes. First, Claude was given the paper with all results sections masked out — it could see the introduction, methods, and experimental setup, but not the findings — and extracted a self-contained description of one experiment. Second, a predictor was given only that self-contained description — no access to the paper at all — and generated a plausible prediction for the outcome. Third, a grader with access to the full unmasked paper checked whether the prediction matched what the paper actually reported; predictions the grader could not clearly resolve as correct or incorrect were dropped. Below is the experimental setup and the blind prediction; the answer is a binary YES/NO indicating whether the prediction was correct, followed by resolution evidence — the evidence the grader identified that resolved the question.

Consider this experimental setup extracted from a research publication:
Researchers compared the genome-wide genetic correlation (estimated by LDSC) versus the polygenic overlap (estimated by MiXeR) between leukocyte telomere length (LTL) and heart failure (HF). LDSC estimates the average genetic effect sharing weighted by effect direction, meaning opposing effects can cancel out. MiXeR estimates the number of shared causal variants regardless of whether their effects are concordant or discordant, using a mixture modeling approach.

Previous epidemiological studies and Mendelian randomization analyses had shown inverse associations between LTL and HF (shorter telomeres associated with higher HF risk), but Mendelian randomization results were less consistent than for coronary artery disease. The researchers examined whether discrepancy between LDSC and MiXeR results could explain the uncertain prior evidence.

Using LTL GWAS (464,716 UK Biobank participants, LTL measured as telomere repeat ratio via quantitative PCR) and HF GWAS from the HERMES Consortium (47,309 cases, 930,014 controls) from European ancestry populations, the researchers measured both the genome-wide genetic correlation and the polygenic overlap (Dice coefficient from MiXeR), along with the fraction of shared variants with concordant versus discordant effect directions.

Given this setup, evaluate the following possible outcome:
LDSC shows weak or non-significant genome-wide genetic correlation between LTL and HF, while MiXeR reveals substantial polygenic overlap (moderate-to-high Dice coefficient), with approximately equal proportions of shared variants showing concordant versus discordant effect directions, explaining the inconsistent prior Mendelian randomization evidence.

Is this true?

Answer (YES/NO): NO